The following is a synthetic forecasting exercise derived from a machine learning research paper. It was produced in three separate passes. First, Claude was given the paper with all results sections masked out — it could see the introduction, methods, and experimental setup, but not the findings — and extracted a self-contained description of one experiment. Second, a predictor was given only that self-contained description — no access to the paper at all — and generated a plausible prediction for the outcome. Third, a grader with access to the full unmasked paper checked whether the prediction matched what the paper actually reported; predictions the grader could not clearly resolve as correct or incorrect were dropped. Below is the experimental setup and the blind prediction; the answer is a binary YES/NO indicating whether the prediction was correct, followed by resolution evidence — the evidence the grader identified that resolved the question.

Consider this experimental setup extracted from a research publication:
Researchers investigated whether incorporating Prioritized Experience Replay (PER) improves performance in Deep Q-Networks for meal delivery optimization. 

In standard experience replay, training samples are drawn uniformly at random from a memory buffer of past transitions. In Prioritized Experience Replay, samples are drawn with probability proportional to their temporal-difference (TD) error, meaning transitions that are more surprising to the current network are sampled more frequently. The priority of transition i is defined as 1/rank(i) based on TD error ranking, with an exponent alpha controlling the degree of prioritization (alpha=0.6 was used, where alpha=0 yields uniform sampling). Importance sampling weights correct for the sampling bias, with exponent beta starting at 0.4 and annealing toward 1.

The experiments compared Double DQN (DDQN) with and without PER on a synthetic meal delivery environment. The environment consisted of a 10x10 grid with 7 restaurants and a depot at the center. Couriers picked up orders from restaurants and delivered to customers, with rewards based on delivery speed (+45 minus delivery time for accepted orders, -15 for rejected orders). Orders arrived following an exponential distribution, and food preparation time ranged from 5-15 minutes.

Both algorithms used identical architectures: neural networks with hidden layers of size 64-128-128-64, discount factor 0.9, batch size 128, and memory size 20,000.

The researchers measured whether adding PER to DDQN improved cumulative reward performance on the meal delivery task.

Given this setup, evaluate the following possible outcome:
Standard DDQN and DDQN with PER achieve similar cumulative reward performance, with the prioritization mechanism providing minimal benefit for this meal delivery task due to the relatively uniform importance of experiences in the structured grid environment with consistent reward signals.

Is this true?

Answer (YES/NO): NO